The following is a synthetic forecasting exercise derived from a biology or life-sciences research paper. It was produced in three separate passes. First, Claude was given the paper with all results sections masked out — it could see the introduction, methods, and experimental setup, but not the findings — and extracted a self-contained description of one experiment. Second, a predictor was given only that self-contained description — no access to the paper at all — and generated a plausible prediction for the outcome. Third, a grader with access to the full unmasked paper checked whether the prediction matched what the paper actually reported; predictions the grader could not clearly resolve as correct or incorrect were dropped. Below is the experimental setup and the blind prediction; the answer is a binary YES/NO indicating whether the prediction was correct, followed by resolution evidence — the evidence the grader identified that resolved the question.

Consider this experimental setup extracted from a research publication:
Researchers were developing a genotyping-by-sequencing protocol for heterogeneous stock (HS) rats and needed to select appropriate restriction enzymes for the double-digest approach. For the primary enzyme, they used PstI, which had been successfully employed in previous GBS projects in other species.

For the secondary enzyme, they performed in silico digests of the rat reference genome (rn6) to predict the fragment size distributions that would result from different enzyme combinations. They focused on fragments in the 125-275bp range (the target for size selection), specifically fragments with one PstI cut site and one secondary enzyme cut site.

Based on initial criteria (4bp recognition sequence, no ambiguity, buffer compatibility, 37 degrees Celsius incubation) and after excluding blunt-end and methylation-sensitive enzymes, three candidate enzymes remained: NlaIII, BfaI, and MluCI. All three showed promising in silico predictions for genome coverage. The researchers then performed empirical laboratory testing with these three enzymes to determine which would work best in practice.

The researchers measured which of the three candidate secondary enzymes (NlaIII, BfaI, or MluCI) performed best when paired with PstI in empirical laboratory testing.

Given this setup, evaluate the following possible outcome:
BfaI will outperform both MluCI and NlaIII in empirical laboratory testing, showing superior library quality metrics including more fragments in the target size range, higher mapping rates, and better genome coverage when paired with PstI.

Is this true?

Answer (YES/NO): NO